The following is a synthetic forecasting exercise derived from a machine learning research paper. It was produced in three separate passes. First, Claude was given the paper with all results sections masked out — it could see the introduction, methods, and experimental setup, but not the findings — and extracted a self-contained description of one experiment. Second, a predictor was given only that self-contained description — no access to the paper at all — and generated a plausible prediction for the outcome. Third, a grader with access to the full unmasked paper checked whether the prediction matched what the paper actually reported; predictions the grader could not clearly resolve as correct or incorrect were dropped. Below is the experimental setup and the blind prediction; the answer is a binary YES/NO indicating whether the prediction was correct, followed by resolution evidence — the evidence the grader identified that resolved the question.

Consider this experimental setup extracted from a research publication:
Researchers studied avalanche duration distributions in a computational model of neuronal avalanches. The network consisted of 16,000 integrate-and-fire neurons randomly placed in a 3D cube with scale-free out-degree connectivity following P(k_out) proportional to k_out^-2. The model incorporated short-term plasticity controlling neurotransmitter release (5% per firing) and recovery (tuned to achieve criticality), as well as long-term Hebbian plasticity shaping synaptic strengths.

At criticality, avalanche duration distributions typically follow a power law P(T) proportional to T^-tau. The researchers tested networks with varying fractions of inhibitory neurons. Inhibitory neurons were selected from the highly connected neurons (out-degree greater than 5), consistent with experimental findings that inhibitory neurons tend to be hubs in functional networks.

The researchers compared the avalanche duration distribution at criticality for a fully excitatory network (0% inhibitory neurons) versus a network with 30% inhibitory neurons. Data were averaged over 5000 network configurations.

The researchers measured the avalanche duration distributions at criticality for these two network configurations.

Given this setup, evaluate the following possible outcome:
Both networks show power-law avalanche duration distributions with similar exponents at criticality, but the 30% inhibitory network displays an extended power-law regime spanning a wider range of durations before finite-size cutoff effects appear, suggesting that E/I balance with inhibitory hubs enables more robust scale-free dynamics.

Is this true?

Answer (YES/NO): NO